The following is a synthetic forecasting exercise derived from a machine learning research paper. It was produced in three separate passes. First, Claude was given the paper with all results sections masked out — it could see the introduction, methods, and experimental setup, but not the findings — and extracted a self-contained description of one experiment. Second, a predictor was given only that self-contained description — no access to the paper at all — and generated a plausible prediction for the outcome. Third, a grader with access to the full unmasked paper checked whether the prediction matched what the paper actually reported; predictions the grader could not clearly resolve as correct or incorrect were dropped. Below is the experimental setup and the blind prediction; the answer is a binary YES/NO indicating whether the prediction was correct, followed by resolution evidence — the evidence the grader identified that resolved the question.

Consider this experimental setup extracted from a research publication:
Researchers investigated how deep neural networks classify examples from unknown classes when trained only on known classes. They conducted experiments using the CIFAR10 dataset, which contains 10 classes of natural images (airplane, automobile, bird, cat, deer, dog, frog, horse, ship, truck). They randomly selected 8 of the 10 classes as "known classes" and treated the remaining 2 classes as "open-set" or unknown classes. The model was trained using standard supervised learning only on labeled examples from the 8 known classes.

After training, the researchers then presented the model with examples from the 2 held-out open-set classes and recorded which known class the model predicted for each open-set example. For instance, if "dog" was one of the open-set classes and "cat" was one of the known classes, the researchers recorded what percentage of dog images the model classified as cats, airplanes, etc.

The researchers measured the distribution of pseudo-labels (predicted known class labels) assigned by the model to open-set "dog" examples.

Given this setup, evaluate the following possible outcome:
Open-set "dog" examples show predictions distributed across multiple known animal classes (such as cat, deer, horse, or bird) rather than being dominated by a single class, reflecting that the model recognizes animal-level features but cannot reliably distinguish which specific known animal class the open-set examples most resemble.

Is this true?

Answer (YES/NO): NO